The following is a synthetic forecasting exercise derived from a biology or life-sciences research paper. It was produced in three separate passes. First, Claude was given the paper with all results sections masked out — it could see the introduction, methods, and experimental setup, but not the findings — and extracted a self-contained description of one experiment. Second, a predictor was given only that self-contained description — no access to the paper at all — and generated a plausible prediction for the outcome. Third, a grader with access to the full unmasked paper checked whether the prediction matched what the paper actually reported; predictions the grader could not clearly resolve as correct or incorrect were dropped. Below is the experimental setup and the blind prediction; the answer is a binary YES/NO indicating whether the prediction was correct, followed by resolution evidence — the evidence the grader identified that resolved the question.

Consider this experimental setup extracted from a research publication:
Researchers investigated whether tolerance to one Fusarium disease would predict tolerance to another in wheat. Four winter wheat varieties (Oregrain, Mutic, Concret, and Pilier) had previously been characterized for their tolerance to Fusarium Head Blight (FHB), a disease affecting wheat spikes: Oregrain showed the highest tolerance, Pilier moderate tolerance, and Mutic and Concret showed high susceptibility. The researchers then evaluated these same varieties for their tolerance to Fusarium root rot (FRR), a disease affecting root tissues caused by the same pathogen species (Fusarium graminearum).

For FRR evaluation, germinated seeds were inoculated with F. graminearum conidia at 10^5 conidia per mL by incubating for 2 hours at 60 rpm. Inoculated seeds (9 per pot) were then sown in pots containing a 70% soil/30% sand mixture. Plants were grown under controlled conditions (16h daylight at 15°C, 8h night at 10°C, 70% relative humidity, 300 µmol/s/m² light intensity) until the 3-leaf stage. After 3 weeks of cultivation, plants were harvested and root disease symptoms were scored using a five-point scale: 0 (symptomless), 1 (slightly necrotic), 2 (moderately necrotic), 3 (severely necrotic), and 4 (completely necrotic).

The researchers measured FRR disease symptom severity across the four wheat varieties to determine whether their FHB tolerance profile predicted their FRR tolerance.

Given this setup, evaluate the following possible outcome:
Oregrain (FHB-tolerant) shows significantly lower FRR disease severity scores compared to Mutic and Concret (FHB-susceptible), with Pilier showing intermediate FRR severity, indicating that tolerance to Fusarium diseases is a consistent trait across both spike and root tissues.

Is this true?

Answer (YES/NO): NO